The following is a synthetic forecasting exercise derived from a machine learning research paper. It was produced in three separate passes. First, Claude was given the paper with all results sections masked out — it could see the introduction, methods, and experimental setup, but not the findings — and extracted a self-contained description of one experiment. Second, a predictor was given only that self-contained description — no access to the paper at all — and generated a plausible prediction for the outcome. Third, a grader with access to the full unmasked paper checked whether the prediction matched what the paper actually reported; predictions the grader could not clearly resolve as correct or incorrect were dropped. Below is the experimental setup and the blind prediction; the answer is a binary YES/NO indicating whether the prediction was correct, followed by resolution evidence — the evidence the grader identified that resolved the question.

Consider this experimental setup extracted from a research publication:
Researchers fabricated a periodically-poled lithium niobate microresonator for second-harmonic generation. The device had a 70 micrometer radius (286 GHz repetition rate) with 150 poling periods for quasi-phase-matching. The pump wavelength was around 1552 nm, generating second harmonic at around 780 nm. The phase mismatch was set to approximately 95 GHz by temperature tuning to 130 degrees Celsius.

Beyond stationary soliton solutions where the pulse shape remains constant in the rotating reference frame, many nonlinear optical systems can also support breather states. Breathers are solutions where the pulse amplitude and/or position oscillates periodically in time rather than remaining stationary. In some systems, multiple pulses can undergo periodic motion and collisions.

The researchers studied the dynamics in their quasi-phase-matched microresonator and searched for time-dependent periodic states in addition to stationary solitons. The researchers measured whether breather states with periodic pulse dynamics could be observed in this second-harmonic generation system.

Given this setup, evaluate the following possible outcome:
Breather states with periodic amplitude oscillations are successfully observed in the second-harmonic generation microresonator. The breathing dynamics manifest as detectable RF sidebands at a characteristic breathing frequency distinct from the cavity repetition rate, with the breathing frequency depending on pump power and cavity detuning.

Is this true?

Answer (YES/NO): NO